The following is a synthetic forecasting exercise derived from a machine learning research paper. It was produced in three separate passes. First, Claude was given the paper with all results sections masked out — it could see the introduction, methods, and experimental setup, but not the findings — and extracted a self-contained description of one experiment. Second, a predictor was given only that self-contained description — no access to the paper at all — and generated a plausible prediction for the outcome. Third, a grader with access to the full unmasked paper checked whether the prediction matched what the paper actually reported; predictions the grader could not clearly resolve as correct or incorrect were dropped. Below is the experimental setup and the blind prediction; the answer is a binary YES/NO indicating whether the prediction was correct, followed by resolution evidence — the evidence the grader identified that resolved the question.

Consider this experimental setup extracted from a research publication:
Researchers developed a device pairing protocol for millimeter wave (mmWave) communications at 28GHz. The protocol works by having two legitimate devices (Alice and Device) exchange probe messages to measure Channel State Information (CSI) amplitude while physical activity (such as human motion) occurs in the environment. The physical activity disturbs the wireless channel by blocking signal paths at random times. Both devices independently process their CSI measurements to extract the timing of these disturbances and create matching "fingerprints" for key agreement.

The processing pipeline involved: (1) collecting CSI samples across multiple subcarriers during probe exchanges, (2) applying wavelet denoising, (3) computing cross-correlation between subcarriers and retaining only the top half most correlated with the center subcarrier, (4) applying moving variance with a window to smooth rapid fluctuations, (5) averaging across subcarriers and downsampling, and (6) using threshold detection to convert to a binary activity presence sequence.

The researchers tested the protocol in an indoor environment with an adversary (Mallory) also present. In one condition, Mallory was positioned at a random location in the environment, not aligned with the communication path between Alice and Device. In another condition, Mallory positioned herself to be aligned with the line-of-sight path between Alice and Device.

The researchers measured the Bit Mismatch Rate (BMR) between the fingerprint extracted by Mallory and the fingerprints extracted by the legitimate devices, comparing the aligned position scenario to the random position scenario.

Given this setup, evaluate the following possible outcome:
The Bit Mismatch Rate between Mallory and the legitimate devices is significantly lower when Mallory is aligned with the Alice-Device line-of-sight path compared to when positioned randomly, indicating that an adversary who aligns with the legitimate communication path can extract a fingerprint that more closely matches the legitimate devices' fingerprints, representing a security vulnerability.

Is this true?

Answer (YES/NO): YES